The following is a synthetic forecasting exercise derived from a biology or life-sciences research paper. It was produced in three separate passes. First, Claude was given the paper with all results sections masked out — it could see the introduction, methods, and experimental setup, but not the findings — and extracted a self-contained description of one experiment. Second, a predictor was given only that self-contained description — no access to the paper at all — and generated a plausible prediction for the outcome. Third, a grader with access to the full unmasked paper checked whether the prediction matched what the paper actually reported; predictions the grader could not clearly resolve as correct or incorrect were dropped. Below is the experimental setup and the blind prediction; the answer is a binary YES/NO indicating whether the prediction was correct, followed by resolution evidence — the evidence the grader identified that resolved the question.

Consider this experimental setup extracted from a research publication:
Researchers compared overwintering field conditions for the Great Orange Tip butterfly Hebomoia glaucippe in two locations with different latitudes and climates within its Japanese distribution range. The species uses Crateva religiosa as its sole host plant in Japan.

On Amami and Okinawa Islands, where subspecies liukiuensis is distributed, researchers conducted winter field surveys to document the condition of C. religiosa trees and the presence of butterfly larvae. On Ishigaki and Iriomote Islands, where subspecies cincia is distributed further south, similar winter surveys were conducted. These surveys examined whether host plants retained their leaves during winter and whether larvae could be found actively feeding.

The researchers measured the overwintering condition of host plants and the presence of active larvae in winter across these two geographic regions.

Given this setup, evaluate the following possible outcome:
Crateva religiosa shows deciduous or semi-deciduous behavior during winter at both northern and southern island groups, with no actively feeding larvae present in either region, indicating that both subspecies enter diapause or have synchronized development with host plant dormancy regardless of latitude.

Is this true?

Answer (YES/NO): NO